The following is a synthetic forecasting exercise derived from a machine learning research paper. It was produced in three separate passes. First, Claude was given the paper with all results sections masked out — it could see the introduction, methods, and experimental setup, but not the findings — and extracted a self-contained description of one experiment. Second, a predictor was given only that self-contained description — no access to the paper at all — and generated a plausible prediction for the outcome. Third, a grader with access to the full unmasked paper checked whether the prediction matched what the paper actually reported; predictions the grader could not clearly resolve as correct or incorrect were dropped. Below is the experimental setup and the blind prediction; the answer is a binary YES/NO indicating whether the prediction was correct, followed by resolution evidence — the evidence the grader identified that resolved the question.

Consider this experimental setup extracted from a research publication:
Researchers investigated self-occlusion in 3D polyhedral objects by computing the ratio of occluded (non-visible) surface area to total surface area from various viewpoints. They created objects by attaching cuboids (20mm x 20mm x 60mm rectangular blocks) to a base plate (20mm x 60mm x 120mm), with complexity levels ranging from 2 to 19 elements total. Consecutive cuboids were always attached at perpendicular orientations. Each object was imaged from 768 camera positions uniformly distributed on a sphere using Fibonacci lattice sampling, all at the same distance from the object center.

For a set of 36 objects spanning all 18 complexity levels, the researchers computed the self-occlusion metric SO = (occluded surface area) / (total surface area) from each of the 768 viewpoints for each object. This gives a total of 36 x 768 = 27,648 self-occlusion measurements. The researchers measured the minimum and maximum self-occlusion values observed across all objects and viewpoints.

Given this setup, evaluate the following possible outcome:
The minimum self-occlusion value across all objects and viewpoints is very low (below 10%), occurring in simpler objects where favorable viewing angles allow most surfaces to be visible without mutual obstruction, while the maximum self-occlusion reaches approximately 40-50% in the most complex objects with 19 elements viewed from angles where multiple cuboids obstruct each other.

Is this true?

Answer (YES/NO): NO